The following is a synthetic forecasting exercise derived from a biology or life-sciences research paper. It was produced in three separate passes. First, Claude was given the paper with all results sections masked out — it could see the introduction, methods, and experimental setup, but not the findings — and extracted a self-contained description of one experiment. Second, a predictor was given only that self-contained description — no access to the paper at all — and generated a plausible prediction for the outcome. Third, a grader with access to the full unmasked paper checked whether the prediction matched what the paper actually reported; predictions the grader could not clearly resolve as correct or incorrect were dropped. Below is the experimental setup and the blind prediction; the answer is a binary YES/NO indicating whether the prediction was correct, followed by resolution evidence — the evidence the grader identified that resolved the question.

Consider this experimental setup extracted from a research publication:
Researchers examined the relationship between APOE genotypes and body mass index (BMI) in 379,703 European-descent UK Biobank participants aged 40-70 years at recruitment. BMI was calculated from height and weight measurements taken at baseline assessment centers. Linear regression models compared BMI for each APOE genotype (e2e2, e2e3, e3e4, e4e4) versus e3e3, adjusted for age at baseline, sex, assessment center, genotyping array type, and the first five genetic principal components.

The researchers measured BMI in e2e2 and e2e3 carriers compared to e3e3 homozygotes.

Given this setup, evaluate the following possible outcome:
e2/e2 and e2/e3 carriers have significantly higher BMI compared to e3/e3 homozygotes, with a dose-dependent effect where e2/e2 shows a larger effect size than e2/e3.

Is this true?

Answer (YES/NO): NO